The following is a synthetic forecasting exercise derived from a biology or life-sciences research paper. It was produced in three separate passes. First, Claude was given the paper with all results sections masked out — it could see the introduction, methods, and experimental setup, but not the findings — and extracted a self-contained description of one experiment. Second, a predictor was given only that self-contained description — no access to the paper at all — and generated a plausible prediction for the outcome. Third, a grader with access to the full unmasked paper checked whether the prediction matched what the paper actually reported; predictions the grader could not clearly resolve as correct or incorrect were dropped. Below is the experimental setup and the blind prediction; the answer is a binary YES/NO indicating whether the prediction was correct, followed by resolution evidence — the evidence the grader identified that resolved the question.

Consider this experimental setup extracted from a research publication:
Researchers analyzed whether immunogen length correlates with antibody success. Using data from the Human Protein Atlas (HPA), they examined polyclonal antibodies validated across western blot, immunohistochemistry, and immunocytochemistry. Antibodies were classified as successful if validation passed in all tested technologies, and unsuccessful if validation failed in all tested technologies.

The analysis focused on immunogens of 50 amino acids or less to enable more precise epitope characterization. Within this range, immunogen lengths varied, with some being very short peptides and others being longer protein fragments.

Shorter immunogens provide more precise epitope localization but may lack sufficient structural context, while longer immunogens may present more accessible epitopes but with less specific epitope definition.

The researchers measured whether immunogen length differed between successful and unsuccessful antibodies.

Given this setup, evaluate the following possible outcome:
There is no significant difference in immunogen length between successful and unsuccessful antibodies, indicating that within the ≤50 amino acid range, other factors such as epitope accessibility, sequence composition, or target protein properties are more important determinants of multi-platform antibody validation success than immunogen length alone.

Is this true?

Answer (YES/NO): NO